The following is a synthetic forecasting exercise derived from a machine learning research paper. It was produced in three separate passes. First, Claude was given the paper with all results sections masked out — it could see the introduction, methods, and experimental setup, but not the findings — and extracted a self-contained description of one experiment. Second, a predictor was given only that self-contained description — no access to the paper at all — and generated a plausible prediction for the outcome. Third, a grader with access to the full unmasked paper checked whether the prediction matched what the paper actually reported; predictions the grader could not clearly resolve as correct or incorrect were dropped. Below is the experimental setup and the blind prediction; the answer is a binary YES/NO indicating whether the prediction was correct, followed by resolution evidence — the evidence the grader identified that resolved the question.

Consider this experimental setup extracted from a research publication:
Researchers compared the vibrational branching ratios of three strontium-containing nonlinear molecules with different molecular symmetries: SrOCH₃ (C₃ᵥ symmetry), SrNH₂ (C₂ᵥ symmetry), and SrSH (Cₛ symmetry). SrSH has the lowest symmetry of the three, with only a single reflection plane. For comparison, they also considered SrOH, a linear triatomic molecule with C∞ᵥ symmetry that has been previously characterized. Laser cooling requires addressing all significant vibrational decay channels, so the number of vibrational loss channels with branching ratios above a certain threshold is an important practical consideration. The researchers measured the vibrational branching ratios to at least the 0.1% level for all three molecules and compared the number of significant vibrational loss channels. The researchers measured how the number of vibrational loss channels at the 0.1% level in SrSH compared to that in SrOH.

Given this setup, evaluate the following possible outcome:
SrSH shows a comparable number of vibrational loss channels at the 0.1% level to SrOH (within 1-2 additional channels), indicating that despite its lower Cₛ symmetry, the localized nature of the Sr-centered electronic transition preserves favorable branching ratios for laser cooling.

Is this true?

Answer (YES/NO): NO